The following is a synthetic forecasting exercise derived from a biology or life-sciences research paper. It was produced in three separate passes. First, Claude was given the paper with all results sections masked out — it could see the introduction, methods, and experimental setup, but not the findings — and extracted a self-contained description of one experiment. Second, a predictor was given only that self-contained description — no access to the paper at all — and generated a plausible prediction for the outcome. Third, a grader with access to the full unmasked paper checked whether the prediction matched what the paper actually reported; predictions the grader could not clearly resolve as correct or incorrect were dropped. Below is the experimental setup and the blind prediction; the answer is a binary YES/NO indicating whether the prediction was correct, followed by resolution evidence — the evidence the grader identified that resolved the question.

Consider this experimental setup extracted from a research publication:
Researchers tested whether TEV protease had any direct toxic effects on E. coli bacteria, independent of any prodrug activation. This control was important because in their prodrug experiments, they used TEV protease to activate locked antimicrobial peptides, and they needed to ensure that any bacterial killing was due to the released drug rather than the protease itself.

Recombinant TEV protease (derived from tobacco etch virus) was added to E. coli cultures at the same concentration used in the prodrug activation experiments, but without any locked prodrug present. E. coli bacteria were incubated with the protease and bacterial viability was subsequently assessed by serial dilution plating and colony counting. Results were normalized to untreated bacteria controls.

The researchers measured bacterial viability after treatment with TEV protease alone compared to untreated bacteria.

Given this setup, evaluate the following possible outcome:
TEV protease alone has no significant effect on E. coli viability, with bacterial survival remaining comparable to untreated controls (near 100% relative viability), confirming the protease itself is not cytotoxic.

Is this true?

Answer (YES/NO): YES